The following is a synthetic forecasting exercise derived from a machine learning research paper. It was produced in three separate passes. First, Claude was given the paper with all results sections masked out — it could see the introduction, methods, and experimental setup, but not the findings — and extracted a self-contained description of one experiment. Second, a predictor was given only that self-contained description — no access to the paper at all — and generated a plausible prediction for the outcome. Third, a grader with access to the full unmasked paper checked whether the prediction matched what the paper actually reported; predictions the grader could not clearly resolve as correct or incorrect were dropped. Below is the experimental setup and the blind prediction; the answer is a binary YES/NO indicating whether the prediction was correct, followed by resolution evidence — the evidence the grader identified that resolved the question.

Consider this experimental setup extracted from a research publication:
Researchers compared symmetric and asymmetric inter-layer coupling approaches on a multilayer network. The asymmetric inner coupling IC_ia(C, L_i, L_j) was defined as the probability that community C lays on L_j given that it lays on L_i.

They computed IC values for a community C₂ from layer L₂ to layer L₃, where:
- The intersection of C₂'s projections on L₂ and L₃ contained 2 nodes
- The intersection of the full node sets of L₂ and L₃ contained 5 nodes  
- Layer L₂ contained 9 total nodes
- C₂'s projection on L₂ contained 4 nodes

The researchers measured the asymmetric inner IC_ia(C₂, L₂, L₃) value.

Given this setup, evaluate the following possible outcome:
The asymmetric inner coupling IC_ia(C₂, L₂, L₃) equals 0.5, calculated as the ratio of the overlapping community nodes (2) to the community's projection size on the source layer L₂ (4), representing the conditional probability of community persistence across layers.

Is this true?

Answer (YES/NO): NO